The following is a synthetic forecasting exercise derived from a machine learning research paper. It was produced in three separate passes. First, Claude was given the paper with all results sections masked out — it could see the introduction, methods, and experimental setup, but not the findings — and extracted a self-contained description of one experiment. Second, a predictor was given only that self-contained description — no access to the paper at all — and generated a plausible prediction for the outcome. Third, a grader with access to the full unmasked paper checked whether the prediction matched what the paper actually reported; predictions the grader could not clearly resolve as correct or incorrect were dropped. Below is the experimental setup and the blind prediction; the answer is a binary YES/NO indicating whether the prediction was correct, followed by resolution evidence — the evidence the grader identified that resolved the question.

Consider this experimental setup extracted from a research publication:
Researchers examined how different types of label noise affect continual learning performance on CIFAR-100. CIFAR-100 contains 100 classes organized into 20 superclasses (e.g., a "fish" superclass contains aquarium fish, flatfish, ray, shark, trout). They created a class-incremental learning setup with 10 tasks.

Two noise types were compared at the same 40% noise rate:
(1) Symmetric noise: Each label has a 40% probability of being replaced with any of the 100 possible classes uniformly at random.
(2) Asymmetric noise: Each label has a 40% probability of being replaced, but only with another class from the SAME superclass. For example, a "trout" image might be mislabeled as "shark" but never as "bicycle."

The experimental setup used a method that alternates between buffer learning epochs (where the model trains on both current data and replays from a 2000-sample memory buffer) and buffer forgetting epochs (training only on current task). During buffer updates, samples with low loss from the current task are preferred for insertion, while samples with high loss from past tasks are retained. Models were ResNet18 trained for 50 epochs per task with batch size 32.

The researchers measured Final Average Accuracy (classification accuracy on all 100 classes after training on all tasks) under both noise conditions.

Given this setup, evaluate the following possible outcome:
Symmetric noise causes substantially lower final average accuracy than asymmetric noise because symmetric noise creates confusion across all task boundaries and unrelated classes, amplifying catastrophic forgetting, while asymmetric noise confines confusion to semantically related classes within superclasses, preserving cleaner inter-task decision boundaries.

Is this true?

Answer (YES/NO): NO